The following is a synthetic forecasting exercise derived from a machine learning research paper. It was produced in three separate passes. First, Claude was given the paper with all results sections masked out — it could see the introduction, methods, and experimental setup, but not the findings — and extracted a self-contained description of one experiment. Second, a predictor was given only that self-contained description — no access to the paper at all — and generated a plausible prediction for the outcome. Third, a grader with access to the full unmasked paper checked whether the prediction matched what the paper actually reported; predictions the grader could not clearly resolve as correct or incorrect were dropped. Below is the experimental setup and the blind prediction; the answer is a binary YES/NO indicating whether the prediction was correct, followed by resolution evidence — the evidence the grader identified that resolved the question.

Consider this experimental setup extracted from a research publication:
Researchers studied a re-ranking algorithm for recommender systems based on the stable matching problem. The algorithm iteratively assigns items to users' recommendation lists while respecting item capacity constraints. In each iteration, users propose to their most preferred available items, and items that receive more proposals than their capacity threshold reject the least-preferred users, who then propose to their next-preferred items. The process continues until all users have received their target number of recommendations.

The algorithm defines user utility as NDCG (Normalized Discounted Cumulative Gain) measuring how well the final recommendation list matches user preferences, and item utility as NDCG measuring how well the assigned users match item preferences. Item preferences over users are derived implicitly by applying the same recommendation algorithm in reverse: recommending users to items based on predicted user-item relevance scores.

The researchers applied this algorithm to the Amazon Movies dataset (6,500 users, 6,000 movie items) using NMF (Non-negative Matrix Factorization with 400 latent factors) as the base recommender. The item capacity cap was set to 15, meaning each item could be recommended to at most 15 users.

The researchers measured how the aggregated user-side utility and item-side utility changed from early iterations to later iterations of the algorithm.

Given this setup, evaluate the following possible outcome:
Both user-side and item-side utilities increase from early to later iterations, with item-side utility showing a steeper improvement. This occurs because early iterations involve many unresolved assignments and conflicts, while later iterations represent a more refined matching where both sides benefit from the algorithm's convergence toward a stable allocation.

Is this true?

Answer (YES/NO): YES